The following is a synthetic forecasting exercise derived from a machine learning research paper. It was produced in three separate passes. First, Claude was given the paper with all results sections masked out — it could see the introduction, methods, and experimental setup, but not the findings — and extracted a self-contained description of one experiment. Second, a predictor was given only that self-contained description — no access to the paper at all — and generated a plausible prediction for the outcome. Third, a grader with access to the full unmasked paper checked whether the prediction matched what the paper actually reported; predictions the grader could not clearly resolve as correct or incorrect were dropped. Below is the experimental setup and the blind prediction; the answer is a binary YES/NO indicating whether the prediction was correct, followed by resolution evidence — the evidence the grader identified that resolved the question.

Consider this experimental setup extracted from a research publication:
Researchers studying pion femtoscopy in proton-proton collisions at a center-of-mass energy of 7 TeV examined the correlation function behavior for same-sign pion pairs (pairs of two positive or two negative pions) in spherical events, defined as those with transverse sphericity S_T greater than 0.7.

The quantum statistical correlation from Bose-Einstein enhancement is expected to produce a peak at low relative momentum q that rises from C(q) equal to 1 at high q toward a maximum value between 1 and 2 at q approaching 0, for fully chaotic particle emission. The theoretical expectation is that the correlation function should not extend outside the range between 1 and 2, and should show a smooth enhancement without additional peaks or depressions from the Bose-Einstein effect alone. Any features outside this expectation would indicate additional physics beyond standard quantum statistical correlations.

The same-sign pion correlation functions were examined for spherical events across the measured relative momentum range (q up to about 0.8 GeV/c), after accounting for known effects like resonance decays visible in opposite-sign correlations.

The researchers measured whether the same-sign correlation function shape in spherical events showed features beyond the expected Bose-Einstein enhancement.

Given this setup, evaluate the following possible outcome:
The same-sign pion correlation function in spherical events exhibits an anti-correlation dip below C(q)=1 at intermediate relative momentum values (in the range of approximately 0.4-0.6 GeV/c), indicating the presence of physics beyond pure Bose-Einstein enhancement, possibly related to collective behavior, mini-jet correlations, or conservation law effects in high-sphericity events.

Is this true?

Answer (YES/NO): NO